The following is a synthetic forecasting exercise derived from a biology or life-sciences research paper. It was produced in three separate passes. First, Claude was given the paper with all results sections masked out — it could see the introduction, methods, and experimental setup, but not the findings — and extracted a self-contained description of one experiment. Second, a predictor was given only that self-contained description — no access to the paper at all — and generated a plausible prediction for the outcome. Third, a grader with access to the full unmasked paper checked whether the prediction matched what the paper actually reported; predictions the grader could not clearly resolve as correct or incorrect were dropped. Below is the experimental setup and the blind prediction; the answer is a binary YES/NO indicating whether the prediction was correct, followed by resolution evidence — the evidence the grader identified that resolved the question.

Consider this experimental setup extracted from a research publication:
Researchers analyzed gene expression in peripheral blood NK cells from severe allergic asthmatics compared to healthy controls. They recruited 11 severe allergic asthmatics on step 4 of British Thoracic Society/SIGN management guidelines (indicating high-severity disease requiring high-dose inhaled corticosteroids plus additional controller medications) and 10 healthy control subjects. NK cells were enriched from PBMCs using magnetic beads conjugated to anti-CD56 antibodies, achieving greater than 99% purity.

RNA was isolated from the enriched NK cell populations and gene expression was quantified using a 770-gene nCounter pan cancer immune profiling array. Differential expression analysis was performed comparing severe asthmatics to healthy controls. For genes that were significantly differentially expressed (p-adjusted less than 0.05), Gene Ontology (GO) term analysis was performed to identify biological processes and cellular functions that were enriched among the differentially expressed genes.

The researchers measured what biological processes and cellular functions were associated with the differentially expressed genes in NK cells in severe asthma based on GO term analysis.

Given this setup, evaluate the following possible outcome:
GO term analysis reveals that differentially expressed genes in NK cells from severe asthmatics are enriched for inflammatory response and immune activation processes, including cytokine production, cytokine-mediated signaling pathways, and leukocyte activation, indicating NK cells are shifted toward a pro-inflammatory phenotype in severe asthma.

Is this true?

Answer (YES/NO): NO